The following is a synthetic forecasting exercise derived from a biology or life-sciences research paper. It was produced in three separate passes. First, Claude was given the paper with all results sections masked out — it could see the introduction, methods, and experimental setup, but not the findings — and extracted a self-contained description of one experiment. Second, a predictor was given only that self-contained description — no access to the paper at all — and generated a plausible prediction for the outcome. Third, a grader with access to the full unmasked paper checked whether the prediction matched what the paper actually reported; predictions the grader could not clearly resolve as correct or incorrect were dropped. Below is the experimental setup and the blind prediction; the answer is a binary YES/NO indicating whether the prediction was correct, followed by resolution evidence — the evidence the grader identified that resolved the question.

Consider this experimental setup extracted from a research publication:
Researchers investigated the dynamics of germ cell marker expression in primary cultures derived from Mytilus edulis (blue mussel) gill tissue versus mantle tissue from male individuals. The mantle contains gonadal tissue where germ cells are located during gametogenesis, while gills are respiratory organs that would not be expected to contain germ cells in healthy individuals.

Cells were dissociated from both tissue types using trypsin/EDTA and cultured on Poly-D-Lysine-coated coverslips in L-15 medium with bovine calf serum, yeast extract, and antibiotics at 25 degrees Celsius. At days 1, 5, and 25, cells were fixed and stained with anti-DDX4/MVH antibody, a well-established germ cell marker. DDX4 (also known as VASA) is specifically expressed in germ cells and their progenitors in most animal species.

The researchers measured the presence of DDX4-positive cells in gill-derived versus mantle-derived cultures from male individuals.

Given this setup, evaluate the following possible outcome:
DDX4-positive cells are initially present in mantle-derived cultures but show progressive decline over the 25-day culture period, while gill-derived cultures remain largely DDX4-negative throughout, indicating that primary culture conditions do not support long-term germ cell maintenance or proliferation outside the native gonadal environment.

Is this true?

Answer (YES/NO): NO